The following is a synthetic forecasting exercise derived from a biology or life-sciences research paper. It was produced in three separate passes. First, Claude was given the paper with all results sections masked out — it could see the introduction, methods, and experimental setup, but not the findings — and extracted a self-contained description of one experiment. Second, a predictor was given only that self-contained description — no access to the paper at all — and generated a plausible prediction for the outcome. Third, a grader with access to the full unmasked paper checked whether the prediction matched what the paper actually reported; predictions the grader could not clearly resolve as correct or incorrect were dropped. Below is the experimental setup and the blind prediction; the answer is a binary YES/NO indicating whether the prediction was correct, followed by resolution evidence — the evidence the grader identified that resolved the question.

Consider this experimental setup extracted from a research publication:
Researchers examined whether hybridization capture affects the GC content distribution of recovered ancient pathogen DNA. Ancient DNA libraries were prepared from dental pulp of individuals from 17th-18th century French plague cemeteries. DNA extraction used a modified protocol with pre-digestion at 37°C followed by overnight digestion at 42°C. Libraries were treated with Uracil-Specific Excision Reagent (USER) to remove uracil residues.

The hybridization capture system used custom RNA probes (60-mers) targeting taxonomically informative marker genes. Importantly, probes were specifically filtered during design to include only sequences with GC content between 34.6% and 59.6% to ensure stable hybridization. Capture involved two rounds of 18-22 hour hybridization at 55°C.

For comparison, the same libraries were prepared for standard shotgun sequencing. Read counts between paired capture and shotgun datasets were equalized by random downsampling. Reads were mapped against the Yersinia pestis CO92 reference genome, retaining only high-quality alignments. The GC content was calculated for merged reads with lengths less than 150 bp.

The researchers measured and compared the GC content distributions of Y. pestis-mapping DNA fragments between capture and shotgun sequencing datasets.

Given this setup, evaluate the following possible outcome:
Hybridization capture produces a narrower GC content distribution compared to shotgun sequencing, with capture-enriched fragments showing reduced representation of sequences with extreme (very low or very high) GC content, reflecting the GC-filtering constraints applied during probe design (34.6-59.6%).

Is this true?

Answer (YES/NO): YES